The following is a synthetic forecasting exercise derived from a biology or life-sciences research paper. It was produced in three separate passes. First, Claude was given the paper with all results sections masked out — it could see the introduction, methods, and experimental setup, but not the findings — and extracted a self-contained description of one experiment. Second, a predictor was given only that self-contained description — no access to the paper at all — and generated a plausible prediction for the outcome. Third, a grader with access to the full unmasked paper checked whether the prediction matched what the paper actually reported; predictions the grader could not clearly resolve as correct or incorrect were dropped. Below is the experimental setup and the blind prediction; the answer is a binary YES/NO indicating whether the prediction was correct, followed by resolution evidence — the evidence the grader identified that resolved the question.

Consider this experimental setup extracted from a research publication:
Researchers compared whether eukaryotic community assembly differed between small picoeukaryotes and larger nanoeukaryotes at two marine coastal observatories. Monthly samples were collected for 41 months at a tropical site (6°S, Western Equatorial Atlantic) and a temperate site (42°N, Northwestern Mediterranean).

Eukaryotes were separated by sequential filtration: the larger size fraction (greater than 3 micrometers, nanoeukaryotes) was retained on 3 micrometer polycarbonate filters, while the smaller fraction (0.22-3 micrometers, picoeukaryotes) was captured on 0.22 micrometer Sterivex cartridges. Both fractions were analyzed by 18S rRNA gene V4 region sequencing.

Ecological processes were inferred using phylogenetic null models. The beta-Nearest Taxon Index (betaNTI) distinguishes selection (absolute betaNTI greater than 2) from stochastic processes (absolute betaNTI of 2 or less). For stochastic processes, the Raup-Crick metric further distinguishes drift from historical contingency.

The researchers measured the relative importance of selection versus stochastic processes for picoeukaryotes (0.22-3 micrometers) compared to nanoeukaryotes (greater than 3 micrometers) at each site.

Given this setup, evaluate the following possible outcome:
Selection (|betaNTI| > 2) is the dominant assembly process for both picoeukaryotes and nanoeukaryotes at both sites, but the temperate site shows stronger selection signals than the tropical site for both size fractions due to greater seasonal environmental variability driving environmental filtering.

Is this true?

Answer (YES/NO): NO